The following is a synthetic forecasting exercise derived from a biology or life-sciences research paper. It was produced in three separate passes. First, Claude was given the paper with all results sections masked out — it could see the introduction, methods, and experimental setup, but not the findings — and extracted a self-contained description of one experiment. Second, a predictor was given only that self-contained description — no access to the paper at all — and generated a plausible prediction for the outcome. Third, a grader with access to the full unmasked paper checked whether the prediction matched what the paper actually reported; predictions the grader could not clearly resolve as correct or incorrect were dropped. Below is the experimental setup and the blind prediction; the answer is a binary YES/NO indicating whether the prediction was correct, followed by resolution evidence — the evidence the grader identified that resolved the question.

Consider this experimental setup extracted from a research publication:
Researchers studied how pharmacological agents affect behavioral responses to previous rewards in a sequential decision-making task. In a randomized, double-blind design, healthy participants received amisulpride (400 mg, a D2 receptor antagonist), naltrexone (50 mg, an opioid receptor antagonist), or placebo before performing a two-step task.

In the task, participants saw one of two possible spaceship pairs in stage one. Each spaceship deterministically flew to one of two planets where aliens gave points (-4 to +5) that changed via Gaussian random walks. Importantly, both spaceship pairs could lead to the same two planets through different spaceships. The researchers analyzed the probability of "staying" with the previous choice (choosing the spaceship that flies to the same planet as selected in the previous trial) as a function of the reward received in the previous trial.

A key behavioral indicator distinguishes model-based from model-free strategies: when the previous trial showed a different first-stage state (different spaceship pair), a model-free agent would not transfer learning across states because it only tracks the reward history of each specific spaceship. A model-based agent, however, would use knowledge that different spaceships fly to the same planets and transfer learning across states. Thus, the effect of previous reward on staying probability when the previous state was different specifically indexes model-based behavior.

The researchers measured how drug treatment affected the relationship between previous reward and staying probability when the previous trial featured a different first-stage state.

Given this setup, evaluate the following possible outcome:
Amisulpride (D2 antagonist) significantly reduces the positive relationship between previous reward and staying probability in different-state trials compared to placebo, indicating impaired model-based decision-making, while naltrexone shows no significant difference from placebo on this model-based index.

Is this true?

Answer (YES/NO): NO